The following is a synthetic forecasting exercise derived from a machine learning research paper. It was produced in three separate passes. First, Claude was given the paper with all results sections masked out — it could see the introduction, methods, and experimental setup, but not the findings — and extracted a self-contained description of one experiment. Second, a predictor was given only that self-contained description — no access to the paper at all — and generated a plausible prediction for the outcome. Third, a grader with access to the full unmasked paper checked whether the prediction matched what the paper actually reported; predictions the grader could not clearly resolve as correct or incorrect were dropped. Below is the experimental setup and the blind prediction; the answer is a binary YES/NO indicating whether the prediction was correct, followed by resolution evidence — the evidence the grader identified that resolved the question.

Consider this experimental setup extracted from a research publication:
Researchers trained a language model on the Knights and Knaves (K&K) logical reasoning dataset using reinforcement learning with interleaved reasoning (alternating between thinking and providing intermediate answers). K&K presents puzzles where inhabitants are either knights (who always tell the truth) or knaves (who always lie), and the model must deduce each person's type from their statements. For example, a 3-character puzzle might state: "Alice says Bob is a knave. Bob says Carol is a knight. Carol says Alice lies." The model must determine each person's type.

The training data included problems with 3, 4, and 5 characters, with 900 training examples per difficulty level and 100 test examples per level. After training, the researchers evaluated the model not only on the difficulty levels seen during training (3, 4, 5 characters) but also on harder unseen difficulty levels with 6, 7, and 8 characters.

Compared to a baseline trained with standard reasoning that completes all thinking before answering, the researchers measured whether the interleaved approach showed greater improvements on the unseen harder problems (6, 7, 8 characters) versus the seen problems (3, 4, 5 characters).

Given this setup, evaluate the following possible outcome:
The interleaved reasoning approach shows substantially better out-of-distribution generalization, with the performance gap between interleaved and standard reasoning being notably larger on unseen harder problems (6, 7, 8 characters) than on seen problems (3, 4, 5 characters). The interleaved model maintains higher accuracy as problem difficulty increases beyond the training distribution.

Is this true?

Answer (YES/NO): YES